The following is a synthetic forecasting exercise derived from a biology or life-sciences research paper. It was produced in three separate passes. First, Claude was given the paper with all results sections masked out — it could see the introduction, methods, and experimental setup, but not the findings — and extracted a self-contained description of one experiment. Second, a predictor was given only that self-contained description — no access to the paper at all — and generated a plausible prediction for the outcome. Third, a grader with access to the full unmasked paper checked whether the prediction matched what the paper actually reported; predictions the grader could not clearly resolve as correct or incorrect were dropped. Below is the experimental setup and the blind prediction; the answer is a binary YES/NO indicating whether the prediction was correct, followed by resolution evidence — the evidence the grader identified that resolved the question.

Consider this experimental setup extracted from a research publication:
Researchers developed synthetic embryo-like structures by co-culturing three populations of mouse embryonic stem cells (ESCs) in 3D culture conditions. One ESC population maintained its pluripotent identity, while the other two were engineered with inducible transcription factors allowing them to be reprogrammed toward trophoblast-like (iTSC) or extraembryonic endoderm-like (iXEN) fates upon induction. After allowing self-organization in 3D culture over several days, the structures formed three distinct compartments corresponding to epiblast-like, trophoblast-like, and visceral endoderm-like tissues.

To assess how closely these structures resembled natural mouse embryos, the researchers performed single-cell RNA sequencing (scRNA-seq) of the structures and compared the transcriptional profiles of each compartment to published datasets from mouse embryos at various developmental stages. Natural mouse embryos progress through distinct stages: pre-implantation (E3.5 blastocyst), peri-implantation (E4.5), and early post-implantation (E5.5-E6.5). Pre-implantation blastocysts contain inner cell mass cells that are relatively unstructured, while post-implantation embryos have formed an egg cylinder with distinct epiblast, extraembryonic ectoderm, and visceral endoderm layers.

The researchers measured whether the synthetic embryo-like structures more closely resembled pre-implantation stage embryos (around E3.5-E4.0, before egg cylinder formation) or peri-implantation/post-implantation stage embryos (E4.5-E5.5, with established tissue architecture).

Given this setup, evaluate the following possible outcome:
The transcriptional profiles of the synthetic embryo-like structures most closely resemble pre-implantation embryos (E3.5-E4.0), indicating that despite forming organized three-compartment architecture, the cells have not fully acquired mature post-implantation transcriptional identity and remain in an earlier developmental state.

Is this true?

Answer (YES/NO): NO